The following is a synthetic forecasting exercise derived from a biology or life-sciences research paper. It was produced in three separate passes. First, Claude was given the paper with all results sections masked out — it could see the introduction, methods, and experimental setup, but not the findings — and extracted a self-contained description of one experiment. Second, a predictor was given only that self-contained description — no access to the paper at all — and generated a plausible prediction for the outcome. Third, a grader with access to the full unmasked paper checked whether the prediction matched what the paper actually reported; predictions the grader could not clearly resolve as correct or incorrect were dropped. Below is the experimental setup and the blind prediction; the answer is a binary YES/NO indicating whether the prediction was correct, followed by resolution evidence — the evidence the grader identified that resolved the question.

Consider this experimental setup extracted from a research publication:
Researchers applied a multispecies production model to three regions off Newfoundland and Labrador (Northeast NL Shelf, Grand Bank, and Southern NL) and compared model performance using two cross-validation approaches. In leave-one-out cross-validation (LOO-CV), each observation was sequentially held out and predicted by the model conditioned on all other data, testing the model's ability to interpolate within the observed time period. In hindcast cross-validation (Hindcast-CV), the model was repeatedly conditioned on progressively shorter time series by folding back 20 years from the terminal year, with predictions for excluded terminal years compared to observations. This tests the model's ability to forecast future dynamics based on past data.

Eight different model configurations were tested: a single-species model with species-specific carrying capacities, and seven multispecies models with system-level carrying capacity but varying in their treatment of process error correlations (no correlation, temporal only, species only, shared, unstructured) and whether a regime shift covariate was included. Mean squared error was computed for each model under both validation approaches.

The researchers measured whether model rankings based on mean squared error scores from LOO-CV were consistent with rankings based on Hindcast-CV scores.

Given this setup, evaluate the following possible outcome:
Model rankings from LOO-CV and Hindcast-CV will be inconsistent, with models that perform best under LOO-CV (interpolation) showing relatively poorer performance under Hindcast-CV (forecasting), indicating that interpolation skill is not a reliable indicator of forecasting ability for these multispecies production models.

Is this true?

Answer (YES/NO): NO